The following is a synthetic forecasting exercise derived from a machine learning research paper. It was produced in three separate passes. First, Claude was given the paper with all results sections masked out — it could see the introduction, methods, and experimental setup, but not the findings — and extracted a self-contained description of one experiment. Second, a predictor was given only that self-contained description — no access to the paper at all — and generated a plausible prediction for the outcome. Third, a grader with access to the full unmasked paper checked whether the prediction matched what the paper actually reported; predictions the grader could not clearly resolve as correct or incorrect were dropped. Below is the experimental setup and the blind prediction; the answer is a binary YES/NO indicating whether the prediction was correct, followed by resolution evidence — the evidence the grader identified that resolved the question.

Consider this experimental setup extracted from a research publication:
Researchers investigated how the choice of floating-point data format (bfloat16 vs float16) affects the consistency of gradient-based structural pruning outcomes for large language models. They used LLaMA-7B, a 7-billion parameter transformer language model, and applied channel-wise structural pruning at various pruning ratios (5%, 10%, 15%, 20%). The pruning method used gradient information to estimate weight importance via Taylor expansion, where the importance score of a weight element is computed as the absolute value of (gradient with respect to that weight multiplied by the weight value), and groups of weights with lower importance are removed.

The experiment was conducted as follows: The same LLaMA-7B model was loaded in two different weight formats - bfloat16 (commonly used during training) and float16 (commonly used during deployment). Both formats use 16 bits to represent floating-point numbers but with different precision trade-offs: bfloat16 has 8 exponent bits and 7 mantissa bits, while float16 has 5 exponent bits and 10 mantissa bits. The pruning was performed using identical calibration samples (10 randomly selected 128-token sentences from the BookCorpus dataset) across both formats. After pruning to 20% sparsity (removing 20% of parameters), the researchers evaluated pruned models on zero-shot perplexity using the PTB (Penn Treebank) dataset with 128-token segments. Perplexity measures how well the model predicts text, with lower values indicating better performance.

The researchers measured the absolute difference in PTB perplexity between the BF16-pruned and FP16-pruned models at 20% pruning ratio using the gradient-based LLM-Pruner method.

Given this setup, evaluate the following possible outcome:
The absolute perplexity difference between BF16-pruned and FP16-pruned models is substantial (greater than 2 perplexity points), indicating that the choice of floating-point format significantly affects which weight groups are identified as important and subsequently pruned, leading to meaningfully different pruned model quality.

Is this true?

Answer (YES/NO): YES